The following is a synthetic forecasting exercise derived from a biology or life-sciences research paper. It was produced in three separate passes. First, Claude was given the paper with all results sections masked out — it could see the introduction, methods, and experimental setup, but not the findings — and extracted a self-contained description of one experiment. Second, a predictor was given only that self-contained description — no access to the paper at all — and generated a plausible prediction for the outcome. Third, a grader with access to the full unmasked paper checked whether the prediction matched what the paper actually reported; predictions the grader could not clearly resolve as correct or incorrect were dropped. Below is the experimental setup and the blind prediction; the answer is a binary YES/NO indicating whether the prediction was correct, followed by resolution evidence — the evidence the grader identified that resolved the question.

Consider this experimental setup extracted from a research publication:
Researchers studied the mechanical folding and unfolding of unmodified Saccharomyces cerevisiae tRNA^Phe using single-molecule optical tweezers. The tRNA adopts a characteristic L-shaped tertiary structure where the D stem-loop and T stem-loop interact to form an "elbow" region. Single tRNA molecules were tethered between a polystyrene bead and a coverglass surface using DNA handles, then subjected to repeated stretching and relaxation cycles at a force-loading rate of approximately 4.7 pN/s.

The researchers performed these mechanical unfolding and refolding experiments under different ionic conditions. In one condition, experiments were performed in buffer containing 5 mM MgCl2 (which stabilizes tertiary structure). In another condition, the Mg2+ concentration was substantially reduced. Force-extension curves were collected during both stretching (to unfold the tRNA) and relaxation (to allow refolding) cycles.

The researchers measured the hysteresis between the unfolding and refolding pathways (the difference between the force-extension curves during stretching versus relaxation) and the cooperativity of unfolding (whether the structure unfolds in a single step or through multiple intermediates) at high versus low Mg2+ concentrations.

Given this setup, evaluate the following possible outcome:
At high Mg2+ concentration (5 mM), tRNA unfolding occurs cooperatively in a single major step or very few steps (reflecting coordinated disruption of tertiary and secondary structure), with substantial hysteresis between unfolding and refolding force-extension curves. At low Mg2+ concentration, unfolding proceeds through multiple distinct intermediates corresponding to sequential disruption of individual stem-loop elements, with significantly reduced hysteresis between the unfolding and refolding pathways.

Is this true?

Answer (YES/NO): YES